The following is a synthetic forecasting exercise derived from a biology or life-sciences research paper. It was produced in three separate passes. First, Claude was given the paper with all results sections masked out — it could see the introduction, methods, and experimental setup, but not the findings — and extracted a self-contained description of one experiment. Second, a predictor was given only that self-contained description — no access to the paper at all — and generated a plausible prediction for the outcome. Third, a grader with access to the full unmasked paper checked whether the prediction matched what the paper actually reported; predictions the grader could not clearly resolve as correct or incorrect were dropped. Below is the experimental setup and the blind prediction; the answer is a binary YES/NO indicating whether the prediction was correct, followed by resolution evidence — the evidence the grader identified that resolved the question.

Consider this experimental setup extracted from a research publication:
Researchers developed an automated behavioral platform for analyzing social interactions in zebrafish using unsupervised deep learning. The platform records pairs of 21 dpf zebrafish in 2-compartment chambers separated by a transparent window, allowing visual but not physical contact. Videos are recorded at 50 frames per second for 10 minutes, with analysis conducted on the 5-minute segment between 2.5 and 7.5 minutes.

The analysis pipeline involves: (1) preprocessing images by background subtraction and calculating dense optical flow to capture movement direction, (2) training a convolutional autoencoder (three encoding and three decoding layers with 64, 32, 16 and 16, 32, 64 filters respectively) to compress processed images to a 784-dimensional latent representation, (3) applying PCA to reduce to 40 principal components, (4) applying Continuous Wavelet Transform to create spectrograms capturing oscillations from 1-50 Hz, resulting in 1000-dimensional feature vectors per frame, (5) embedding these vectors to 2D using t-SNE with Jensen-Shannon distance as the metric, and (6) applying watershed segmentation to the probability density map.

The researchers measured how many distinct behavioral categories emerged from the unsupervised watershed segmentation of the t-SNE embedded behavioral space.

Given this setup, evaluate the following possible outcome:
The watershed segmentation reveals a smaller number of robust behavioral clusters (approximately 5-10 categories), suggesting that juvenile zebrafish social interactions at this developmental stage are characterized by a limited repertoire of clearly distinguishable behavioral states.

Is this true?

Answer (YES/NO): NO